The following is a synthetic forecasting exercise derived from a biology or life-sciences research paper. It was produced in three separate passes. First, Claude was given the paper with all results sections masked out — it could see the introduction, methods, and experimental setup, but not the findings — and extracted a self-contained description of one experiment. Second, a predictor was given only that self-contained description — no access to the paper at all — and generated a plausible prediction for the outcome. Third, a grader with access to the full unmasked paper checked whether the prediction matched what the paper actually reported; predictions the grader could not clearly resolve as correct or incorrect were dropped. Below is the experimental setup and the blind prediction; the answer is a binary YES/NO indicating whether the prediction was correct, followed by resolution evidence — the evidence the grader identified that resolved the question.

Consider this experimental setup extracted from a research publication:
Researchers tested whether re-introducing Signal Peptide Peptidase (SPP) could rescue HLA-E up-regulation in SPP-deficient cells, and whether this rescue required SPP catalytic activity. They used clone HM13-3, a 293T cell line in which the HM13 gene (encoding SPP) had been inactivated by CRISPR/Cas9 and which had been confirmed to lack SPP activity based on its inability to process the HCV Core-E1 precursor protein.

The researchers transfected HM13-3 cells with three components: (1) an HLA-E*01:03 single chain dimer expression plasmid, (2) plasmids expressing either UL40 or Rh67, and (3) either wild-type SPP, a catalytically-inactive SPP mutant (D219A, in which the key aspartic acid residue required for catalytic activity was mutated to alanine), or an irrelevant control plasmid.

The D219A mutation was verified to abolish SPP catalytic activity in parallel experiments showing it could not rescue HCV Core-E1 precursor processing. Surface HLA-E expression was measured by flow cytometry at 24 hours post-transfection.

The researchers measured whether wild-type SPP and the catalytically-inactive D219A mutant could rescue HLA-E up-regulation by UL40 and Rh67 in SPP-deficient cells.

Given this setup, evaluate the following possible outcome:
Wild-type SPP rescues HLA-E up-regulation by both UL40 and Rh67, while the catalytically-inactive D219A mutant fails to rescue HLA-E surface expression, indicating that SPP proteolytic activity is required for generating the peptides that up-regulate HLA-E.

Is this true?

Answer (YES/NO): YES